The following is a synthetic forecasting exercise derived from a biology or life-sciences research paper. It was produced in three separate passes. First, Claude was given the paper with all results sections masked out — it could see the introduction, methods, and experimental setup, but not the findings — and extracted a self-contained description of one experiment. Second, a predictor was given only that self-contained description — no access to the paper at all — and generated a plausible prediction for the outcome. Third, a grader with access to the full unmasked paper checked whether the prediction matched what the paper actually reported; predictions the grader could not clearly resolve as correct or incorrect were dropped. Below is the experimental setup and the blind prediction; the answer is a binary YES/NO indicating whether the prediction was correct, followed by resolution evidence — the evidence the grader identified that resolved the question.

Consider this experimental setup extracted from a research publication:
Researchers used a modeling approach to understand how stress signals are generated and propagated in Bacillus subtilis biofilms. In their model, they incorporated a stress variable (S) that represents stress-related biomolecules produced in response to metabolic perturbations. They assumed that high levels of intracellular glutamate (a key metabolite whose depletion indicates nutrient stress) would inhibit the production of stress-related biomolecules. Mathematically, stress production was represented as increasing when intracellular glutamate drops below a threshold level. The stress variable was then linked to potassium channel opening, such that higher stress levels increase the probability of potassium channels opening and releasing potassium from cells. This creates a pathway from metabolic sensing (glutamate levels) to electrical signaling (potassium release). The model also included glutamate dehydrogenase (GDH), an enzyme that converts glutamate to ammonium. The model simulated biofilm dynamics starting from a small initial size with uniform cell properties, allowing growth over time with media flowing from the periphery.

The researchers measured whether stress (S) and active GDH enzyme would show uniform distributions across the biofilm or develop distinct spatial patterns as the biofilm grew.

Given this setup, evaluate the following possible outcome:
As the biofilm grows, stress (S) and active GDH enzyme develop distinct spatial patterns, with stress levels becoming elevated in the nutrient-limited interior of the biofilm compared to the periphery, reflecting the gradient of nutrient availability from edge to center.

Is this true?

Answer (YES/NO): YES